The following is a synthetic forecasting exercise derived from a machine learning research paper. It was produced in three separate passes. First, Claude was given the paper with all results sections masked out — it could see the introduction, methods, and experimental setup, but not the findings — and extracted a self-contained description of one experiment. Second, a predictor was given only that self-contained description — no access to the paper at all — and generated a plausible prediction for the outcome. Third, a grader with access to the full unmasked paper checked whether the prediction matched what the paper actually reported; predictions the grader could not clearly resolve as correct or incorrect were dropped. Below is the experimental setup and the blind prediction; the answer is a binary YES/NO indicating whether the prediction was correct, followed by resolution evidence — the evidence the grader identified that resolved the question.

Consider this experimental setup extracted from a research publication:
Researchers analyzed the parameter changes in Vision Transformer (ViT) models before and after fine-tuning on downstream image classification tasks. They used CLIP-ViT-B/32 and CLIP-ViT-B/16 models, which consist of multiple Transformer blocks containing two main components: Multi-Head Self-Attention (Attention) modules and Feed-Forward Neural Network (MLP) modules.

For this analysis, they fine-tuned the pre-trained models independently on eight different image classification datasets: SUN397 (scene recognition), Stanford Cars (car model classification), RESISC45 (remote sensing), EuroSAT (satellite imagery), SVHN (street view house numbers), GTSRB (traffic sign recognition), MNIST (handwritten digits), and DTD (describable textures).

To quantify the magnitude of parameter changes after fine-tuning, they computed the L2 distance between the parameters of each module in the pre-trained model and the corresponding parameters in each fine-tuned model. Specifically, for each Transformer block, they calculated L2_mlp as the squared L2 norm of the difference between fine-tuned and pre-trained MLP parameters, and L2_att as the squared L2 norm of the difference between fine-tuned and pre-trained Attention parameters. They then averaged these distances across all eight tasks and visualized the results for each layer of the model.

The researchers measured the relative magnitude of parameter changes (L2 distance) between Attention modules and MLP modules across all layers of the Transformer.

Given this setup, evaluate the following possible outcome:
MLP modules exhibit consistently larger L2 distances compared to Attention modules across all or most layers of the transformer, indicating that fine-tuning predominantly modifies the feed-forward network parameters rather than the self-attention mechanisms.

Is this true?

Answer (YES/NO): YES